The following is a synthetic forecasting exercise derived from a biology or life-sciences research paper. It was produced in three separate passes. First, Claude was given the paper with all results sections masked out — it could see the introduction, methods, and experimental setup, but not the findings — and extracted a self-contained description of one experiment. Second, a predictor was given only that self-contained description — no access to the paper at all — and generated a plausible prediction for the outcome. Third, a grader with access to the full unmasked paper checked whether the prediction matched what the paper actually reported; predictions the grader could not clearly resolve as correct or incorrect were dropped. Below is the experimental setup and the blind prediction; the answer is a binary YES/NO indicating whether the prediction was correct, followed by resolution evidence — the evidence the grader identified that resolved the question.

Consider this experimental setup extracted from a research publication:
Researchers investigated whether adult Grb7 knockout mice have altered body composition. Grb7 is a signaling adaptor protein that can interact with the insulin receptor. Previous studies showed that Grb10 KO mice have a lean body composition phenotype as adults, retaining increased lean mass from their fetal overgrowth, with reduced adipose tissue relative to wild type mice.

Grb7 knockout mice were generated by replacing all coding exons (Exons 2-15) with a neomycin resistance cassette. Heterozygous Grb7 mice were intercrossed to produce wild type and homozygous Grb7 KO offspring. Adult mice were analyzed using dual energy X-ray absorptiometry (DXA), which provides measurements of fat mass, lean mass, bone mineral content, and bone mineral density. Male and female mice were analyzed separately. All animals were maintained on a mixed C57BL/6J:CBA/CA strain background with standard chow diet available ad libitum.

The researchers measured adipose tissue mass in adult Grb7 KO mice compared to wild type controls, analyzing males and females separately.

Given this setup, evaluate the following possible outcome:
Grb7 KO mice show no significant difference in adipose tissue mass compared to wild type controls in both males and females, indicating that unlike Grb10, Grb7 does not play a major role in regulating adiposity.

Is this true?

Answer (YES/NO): NO